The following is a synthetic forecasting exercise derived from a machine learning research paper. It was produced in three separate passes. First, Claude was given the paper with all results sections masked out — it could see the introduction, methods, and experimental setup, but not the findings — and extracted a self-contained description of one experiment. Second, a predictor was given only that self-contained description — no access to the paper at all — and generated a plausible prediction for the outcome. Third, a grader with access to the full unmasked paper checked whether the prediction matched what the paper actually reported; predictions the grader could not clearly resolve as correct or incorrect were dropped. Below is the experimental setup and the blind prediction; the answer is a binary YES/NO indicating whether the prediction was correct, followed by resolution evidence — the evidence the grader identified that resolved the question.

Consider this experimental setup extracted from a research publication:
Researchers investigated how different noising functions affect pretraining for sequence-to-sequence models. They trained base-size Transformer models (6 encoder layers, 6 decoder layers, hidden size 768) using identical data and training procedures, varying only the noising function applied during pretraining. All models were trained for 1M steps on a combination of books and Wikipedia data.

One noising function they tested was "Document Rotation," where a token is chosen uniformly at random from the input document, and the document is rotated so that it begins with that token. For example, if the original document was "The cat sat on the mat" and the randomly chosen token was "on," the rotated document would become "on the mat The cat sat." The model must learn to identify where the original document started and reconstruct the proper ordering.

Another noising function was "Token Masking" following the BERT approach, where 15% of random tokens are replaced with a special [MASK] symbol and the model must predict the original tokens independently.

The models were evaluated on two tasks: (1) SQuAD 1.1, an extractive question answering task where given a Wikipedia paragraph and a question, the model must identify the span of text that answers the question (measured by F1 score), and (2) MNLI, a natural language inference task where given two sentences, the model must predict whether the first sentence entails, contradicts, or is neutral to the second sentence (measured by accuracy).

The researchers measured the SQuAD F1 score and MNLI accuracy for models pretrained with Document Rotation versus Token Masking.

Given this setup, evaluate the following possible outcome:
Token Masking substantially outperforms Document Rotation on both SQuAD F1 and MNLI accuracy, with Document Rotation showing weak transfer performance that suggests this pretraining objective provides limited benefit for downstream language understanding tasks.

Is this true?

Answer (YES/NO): YES